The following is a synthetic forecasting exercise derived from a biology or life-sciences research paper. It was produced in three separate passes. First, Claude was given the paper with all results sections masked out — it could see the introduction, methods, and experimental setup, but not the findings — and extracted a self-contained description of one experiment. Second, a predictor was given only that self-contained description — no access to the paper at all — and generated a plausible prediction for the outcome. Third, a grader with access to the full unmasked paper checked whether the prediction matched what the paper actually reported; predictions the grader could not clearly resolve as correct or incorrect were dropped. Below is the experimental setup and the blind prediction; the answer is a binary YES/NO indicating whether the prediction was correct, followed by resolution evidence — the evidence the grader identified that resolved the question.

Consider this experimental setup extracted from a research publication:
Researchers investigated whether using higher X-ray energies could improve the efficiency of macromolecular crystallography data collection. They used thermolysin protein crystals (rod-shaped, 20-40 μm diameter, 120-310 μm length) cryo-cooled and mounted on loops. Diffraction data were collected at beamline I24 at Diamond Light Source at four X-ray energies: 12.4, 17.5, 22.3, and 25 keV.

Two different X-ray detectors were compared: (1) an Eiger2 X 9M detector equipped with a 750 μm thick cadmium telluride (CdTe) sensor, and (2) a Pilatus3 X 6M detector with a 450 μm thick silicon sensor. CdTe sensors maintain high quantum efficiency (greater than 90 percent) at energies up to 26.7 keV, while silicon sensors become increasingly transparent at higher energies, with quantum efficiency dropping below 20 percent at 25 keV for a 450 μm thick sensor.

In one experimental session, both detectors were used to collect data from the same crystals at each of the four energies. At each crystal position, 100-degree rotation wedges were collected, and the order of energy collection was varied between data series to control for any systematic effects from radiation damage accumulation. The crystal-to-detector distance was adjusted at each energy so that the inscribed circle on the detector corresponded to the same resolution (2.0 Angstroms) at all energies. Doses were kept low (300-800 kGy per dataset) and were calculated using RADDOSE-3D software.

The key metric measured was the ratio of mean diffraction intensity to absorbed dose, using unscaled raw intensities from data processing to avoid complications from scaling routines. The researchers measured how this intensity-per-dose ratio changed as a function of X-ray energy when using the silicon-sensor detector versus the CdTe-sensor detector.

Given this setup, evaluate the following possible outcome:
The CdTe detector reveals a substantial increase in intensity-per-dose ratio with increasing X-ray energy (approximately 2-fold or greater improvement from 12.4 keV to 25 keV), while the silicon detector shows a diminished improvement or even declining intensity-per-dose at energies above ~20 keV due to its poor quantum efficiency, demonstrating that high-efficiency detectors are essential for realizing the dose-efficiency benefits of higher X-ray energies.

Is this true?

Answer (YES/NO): YES